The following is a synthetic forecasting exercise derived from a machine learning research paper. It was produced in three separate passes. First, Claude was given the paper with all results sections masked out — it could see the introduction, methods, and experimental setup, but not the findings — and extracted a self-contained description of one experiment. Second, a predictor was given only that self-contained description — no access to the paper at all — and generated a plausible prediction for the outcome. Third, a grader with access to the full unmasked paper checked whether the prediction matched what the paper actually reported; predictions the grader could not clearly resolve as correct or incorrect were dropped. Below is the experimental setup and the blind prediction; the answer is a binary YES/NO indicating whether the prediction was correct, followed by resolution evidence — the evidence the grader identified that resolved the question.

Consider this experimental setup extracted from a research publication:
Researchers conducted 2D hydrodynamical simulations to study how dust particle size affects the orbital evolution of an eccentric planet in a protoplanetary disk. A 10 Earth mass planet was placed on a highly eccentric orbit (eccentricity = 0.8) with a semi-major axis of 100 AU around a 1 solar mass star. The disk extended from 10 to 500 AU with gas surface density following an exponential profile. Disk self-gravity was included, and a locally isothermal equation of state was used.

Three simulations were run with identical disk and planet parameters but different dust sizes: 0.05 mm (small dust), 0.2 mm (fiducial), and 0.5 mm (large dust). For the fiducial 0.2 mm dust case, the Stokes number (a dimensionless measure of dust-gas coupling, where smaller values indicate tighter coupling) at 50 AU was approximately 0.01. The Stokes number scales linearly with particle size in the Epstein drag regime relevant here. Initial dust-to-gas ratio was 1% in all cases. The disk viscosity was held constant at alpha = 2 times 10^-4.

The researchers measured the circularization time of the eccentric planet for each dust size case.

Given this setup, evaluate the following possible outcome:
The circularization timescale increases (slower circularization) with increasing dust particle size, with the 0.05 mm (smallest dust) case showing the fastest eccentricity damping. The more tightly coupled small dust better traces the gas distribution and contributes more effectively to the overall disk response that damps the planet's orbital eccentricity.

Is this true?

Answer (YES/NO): NO